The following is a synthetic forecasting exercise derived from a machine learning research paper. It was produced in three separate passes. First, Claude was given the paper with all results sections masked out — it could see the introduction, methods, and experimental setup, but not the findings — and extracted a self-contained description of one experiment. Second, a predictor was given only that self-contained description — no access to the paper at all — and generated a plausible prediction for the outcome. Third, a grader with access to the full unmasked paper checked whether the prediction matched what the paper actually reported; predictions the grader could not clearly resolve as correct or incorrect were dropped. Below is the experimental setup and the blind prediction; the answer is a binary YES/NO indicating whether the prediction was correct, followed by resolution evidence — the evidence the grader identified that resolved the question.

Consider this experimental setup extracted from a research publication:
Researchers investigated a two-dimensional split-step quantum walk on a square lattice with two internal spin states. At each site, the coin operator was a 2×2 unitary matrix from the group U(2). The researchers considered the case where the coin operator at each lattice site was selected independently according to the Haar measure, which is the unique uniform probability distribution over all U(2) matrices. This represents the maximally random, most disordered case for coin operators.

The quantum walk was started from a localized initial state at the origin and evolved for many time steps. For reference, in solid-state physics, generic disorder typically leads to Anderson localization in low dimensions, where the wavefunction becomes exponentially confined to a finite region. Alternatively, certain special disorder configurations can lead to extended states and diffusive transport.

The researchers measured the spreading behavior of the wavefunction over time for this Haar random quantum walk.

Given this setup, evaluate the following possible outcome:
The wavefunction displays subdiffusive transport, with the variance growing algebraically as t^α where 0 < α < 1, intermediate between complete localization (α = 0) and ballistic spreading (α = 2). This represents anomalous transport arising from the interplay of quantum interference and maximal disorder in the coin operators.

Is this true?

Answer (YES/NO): NO